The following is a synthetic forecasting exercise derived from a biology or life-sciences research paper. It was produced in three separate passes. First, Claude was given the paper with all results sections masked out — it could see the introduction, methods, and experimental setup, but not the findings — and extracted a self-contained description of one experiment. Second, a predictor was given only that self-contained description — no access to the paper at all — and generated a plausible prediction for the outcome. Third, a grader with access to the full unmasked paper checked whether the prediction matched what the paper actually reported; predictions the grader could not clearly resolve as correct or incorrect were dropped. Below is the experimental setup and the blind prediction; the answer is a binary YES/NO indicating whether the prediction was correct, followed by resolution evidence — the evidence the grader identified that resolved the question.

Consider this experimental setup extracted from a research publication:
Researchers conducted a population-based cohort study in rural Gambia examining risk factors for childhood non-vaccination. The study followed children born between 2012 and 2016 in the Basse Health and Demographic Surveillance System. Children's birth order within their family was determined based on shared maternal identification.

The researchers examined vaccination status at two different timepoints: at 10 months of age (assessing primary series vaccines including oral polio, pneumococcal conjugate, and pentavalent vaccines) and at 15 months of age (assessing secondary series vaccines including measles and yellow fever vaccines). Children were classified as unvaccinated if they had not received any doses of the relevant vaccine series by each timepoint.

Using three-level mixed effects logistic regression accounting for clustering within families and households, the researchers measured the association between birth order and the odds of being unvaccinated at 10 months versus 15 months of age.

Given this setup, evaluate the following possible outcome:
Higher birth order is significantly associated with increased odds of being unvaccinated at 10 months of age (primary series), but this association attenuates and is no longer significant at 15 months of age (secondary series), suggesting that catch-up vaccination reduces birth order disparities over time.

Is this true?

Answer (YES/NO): NO